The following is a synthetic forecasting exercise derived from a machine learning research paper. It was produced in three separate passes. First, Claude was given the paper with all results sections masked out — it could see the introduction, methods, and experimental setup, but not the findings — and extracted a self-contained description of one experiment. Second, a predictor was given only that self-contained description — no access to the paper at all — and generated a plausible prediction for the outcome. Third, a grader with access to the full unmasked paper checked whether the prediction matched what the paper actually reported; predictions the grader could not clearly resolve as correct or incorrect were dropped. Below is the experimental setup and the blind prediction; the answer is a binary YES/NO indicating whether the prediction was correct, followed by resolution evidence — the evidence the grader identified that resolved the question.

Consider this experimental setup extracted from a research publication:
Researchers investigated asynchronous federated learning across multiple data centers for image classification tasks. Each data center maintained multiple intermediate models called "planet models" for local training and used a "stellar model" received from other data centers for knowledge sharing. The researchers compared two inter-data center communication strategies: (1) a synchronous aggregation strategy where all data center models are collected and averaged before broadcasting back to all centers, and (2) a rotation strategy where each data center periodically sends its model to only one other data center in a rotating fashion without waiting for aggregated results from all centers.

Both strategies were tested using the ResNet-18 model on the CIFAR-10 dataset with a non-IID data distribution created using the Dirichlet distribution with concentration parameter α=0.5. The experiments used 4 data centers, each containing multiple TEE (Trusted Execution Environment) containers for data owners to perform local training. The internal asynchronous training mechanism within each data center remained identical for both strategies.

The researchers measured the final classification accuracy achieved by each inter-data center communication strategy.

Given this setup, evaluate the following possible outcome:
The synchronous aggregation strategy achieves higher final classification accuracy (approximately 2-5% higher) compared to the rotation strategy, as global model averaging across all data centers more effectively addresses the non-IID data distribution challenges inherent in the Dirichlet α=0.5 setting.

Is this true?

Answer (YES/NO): NO